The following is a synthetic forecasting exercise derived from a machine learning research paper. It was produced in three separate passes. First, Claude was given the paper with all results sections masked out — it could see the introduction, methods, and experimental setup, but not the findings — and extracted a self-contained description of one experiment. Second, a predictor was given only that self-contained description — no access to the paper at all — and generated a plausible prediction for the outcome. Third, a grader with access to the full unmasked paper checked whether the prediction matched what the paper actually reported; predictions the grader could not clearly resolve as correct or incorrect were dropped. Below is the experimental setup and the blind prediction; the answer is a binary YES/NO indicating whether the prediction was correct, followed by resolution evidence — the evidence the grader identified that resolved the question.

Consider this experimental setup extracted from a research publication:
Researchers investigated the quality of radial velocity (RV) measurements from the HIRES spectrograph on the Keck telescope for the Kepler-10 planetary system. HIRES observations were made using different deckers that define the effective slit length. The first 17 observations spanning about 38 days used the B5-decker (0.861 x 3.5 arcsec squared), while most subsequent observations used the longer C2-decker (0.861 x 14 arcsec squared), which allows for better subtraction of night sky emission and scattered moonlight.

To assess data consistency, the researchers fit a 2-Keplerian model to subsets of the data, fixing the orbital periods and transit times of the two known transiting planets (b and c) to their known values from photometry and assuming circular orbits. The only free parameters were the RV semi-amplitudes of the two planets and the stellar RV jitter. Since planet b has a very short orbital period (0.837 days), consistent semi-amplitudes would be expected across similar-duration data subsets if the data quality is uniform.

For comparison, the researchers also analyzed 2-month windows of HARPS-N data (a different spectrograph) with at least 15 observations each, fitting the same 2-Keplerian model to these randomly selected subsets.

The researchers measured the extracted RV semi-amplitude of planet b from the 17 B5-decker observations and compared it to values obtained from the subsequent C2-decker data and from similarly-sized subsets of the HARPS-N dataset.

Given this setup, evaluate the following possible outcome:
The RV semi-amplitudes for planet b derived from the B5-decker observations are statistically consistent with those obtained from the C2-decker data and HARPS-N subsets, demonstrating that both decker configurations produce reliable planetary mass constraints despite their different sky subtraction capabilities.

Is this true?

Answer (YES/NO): NO